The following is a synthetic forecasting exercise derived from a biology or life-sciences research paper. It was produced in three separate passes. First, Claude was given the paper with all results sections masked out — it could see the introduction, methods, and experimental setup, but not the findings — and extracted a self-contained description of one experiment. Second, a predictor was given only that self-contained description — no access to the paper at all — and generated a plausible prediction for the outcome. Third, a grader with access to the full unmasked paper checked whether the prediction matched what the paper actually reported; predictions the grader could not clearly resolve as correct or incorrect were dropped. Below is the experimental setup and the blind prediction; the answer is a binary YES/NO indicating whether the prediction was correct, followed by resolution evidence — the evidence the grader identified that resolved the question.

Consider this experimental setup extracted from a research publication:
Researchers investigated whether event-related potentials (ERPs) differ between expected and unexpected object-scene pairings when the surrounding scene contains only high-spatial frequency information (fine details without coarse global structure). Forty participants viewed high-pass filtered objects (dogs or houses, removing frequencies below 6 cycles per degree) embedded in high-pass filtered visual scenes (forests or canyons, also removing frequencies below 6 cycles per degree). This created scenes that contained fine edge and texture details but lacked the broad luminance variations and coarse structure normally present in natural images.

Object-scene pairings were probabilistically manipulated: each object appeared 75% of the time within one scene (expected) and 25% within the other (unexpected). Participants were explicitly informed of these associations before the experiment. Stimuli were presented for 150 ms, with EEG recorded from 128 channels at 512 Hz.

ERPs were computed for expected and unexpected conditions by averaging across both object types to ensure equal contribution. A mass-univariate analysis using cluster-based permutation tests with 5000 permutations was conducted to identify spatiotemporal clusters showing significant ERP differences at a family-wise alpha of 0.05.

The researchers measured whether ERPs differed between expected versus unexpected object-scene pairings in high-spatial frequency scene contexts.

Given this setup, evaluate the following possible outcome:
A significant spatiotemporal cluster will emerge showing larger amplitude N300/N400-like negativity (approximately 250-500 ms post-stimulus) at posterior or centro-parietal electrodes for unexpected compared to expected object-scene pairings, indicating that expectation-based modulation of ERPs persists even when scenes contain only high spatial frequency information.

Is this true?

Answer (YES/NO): NO